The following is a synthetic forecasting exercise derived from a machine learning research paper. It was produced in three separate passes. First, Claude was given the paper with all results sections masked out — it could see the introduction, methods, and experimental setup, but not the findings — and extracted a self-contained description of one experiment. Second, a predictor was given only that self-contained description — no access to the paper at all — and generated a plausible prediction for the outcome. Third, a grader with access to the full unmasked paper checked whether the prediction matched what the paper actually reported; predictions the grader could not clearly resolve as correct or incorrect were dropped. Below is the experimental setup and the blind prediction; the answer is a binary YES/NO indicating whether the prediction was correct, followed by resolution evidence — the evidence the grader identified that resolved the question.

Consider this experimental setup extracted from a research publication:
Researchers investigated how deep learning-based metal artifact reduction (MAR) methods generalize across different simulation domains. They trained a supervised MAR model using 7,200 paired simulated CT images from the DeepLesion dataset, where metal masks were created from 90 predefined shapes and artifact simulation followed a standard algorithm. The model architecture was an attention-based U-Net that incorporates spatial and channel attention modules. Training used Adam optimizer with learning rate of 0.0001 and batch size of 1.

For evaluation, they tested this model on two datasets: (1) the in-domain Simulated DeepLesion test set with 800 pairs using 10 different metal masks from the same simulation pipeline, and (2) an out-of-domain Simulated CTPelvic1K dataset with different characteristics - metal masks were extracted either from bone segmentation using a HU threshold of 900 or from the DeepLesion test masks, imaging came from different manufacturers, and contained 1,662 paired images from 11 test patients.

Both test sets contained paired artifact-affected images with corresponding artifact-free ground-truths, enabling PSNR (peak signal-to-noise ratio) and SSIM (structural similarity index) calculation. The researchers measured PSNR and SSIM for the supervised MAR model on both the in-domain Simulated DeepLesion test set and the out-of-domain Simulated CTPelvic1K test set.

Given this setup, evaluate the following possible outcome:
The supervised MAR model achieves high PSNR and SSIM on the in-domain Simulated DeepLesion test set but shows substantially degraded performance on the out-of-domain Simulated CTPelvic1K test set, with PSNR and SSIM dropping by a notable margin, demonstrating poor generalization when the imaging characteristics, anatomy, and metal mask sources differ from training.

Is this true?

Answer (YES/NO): YES